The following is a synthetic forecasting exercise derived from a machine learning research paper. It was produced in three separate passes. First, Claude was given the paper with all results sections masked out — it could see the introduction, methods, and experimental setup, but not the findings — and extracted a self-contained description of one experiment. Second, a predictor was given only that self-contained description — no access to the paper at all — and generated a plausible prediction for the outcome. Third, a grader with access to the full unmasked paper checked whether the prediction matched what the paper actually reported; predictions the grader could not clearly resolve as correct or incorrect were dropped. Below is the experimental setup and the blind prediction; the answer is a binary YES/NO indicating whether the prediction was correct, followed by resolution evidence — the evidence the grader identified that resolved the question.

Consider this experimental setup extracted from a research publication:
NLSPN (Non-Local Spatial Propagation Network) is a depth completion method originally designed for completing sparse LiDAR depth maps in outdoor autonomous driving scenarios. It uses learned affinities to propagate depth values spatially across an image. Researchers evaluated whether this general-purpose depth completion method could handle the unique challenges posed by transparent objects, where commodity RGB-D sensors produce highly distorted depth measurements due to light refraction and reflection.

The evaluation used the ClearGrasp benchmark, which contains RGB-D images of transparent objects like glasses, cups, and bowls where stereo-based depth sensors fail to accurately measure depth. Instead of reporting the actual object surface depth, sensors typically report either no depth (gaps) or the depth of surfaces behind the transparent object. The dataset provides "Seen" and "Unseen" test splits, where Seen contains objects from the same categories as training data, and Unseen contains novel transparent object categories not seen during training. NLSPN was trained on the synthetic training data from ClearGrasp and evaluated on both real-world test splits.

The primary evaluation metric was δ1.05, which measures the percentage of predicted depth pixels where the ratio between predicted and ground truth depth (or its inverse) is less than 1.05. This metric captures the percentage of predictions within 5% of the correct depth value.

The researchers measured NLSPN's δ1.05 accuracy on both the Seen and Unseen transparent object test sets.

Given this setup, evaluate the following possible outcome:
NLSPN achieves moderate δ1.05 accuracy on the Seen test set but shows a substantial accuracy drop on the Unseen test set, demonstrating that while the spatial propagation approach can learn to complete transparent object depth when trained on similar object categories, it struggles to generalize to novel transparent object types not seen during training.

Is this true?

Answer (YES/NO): NO